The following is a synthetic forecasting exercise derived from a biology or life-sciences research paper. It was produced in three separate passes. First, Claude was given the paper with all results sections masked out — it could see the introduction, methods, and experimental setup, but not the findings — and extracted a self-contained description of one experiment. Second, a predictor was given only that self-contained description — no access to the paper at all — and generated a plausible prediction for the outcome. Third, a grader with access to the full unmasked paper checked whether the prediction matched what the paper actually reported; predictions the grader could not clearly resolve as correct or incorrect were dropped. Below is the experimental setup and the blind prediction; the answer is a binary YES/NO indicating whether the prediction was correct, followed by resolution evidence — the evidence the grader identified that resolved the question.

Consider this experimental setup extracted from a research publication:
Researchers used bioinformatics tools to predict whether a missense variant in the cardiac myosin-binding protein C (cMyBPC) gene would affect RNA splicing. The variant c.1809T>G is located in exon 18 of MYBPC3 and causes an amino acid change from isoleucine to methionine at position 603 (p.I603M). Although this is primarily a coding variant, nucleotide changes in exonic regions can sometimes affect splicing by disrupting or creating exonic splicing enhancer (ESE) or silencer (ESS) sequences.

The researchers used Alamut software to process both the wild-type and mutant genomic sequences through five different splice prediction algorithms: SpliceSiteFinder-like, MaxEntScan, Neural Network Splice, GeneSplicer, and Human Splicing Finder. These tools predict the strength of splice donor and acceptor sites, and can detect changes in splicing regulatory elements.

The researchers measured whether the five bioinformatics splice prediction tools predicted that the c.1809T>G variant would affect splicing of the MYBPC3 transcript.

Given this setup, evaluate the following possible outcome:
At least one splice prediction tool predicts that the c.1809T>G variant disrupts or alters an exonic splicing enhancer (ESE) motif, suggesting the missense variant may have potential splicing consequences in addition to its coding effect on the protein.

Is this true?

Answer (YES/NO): NO